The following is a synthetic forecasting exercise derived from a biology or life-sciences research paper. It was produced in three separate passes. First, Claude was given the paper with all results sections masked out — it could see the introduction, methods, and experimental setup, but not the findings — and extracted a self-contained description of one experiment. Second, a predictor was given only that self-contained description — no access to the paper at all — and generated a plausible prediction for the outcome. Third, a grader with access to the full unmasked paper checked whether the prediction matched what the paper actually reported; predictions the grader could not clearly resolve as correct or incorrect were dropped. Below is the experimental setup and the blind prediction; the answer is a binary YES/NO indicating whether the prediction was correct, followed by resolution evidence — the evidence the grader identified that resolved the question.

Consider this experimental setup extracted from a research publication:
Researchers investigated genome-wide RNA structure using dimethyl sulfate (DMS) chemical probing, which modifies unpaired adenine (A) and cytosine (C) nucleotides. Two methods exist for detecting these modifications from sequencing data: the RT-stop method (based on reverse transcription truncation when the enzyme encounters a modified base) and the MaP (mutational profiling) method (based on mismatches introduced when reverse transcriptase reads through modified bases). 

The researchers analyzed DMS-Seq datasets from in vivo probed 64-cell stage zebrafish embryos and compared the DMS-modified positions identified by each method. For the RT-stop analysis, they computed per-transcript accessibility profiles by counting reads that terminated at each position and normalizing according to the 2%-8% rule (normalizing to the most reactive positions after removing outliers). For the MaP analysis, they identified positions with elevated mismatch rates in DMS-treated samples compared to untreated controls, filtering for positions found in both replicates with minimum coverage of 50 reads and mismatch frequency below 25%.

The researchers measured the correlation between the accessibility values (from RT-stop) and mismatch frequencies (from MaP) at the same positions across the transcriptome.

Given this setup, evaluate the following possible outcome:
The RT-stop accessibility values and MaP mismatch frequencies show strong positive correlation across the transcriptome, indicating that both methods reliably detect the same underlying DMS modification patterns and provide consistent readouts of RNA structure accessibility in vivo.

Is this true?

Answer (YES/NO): NO